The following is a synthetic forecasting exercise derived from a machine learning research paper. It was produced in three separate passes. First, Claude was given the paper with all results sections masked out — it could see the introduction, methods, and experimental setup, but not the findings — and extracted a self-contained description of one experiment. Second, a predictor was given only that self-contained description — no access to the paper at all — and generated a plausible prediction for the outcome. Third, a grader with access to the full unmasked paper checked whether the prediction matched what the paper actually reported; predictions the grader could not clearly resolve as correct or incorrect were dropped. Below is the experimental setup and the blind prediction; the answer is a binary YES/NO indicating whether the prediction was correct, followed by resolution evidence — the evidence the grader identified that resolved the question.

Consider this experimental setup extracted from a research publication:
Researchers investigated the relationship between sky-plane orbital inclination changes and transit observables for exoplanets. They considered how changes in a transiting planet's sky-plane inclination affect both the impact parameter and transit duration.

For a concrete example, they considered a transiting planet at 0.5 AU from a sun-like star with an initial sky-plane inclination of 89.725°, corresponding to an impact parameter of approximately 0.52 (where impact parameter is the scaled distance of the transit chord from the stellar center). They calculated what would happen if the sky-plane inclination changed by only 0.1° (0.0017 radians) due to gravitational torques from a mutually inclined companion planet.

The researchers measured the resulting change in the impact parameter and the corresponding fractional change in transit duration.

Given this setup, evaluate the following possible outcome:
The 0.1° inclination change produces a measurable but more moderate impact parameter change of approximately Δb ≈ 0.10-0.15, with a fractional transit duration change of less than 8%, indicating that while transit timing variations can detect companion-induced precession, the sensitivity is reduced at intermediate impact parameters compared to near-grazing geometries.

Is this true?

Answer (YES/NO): NO